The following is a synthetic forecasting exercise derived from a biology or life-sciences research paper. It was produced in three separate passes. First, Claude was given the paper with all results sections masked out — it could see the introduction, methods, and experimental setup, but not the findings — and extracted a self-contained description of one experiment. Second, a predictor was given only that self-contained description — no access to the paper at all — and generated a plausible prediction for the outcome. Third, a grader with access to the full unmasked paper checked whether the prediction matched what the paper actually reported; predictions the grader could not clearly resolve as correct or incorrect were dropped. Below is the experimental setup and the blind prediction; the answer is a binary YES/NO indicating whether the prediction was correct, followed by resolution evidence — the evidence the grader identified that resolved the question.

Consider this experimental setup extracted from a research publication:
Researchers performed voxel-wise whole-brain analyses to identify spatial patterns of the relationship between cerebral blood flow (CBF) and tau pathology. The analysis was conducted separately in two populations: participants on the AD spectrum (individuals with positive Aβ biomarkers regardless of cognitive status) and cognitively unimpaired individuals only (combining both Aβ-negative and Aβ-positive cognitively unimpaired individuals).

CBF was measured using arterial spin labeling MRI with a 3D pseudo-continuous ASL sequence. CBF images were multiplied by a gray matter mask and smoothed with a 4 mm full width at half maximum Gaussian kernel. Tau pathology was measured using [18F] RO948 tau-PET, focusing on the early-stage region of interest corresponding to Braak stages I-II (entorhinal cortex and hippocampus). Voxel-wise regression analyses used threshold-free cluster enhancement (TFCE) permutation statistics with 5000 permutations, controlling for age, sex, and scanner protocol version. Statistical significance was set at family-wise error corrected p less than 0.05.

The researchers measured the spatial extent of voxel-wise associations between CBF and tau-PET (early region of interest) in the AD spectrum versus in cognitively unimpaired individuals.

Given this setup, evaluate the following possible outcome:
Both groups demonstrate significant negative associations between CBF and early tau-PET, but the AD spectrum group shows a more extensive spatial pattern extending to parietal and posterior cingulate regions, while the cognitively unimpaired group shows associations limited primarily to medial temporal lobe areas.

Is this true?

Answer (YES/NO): NO